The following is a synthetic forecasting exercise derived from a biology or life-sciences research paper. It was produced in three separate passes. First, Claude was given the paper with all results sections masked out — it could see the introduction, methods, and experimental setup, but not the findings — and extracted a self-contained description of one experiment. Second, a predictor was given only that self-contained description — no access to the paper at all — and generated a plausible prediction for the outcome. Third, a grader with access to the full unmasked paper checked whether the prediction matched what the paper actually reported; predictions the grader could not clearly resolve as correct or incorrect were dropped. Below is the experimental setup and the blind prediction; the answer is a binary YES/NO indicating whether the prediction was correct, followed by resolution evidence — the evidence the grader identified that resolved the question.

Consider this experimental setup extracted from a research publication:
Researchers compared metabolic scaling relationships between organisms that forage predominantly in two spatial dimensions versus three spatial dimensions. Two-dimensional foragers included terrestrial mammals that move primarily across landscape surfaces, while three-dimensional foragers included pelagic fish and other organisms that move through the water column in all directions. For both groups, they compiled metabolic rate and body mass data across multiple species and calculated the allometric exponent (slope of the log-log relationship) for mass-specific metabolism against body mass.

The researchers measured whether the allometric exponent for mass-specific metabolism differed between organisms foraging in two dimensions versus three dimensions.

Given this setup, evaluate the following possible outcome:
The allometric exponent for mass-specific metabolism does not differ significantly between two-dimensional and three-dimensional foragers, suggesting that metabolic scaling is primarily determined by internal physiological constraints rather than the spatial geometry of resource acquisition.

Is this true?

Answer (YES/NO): NO